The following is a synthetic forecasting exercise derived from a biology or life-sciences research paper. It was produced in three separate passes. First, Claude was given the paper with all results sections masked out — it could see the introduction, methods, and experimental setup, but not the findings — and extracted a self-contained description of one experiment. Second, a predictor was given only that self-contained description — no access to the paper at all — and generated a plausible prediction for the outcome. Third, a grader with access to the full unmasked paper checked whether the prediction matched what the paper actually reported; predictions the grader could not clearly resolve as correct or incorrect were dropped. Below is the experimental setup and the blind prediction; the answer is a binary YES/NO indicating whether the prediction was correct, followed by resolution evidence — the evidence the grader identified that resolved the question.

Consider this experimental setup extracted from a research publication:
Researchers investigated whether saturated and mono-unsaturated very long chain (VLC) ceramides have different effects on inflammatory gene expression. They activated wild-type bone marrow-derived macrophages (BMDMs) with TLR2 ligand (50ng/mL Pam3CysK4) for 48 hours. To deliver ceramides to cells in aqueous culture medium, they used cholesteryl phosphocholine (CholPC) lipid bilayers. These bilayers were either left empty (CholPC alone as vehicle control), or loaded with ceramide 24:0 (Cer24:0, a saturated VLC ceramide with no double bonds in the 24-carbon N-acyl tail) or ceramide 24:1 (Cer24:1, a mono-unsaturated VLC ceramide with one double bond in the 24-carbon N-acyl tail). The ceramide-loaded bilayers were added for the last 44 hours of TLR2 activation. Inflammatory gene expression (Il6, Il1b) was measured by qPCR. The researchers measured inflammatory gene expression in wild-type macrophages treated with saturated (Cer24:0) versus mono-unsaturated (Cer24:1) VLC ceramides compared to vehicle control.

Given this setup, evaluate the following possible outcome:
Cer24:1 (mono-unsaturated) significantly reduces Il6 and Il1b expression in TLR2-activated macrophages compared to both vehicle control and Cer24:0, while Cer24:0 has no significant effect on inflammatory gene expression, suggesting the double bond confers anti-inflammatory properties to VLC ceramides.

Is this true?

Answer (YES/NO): NO